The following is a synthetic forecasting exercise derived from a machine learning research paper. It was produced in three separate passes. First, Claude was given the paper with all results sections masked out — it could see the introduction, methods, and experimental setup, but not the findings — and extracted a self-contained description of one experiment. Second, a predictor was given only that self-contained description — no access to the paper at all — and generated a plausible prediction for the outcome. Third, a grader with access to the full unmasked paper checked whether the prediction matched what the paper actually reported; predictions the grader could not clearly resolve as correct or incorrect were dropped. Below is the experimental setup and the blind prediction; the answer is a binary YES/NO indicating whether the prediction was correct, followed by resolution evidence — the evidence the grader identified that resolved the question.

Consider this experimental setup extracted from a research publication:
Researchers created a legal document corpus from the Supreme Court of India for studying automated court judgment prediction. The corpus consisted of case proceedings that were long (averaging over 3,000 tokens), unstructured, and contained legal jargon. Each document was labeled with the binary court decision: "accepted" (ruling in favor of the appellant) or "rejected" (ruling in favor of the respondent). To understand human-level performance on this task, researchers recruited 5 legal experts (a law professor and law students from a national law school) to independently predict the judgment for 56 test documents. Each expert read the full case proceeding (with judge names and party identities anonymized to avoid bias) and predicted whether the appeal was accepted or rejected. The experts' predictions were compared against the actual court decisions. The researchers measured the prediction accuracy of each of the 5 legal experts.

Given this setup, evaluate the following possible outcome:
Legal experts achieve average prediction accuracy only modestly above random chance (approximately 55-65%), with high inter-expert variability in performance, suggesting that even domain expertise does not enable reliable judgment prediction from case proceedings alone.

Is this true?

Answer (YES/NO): NO